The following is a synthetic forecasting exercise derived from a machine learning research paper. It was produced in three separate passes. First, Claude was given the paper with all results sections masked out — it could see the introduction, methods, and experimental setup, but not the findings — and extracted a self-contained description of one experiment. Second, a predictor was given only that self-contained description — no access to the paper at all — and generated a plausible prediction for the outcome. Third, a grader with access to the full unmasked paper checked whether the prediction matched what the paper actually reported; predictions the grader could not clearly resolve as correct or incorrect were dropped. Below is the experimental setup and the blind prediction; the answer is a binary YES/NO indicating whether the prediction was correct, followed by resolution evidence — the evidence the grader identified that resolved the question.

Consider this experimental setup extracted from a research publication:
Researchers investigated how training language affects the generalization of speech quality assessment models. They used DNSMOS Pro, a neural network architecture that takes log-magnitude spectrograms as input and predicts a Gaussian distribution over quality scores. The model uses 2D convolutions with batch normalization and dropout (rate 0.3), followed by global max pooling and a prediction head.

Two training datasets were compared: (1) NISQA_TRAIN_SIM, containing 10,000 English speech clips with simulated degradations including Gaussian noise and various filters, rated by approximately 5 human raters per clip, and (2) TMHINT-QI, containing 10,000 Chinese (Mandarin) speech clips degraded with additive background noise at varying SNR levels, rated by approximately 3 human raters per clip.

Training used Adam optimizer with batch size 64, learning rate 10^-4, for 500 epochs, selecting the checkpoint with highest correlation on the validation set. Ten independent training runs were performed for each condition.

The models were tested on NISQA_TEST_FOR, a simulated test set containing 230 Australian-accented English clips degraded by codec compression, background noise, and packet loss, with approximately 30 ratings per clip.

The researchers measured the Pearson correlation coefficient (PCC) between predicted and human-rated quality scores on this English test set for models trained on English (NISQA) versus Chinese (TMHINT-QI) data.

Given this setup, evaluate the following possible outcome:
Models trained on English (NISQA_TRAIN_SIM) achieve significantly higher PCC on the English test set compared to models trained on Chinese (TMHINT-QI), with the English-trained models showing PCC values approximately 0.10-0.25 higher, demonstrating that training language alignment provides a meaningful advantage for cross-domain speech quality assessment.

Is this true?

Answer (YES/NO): NO